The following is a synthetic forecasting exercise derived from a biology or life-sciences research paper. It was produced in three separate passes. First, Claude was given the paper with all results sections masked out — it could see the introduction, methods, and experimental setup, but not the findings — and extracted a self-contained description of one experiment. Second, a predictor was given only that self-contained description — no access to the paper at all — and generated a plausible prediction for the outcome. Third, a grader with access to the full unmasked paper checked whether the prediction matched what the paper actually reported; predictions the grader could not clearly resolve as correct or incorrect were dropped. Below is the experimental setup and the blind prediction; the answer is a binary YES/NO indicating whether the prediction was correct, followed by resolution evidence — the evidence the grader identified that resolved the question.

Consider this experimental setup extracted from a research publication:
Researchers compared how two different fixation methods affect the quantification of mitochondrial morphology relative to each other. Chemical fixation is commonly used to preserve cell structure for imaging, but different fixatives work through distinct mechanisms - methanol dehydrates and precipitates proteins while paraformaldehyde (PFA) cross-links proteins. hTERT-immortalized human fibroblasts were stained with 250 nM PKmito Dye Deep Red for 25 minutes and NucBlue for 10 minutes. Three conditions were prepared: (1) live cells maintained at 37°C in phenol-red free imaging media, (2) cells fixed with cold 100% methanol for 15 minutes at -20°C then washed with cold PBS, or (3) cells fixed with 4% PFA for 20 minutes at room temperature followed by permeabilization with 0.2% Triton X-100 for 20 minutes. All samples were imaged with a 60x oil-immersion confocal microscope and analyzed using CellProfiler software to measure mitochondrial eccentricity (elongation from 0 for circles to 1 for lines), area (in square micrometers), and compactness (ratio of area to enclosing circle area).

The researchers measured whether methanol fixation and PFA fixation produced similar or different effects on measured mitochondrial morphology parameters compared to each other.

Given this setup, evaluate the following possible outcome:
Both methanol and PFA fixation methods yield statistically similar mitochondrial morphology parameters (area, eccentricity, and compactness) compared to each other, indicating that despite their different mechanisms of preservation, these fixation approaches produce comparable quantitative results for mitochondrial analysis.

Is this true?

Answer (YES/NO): NO